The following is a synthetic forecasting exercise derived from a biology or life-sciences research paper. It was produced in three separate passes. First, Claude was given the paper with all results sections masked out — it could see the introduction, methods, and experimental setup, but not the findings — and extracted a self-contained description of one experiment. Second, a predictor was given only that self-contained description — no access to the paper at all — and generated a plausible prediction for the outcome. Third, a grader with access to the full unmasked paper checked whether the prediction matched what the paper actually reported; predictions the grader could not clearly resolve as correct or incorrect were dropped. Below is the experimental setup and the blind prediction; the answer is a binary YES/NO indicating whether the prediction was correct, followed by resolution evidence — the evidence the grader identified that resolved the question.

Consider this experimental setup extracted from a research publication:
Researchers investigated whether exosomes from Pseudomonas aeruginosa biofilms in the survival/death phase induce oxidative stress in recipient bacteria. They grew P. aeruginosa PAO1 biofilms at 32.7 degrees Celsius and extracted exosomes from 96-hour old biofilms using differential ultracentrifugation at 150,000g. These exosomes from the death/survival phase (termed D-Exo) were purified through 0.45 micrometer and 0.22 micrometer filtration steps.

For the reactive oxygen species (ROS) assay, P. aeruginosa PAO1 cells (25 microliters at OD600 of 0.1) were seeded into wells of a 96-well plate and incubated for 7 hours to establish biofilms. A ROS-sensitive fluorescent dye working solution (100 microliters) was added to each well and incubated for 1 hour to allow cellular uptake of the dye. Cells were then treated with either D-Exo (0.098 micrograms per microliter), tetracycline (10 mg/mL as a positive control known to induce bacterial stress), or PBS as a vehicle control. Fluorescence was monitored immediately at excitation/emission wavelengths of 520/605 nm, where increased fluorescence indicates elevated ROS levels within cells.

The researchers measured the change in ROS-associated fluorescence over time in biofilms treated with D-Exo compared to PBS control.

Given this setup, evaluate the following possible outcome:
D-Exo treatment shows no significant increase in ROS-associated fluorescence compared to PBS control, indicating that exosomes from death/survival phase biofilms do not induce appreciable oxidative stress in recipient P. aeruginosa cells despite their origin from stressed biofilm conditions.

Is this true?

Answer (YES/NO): NO